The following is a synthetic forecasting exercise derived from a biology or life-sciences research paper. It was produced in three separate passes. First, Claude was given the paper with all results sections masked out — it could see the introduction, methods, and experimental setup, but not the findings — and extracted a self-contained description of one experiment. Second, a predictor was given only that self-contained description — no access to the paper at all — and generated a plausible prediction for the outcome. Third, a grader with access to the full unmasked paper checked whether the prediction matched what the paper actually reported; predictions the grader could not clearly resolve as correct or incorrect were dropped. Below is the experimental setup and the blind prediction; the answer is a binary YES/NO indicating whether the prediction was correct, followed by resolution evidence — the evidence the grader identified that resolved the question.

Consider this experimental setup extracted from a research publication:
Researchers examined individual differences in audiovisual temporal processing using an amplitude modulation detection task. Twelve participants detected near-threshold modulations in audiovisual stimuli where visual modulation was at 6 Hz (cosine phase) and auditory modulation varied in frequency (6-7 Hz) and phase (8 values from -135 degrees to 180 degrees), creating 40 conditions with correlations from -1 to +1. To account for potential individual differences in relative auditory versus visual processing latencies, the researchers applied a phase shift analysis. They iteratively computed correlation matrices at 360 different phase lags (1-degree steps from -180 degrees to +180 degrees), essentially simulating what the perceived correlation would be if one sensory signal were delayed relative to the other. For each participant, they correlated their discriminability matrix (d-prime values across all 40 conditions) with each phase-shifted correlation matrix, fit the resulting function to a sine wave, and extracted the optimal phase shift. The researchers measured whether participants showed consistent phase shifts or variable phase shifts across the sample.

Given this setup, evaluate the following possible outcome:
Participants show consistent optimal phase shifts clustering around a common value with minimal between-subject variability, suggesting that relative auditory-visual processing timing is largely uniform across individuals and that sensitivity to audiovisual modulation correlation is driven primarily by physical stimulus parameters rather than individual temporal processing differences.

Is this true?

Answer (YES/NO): NO